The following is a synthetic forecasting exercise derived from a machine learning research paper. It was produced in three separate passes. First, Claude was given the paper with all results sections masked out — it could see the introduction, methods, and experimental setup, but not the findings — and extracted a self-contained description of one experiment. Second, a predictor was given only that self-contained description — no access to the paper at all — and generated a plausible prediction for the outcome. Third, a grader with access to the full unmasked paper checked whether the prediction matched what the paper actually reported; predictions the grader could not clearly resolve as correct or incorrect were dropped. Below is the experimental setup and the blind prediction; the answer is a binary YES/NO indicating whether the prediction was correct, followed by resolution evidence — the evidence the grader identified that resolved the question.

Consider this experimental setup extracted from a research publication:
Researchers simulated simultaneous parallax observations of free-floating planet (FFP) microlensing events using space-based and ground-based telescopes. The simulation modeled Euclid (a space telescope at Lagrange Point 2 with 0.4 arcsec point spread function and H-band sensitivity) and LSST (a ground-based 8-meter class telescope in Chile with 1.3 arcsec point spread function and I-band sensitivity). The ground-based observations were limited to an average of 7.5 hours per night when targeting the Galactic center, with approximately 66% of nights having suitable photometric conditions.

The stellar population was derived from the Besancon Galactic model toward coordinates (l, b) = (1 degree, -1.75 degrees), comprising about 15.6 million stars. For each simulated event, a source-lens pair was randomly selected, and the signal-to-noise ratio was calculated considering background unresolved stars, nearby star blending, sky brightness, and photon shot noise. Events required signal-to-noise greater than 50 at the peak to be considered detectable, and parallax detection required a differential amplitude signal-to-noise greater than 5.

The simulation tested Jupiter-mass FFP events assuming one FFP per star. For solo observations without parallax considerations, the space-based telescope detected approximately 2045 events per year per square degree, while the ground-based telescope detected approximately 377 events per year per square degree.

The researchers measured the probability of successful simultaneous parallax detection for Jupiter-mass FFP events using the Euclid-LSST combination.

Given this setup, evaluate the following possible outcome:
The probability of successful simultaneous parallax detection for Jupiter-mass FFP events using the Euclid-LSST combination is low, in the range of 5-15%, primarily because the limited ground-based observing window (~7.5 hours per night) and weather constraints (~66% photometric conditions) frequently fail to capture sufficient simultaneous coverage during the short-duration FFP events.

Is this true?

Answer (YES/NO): NO